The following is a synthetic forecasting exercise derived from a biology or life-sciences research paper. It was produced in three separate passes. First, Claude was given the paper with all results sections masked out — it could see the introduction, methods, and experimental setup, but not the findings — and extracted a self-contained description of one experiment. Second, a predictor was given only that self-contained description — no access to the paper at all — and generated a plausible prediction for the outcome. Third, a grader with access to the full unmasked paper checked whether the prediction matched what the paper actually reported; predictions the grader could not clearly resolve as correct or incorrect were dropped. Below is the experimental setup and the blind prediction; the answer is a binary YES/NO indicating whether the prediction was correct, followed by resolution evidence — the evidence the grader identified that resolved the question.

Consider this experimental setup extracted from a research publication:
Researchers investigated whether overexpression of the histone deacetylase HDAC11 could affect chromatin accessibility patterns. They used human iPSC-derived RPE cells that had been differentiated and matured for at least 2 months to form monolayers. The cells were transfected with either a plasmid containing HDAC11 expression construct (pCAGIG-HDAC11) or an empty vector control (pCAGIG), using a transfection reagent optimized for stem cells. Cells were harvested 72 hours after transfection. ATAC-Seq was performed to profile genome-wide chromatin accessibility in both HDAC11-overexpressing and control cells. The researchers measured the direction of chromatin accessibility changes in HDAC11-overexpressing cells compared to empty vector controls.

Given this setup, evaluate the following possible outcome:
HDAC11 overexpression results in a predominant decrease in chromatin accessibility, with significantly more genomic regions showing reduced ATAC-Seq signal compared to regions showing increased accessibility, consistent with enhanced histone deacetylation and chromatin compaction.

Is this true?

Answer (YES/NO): YES